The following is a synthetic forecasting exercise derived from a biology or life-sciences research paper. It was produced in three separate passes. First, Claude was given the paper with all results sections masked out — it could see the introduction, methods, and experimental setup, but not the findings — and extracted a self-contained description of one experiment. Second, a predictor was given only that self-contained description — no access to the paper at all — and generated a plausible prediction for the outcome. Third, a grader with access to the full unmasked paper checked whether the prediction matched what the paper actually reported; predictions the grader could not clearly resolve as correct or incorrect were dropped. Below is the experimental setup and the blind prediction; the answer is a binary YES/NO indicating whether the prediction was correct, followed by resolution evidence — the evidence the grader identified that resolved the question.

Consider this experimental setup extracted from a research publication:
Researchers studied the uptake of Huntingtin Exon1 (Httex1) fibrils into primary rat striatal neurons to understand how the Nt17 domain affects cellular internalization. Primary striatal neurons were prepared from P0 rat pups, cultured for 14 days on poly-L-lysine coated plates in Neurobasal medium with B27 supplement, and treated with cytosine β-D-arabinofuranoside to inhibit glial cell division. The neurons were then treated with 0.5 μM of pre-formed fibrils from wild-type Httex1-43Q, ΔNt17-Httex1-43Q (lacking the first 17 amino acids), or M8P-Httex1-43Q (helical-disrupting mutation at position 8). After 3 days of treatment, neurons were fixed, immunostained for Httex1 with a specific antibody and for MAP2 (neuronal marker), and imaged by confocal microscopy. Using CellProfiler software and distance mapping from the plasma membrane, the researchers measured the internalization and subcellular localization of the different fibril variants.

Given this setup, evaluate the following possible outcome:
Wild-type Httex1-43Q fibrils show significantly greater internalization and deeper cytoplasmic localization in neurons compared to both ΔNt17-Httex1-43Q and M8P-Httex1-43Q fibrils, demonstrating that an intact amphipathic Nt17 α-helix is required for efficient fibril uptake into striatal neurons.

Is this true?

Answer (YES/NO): NO